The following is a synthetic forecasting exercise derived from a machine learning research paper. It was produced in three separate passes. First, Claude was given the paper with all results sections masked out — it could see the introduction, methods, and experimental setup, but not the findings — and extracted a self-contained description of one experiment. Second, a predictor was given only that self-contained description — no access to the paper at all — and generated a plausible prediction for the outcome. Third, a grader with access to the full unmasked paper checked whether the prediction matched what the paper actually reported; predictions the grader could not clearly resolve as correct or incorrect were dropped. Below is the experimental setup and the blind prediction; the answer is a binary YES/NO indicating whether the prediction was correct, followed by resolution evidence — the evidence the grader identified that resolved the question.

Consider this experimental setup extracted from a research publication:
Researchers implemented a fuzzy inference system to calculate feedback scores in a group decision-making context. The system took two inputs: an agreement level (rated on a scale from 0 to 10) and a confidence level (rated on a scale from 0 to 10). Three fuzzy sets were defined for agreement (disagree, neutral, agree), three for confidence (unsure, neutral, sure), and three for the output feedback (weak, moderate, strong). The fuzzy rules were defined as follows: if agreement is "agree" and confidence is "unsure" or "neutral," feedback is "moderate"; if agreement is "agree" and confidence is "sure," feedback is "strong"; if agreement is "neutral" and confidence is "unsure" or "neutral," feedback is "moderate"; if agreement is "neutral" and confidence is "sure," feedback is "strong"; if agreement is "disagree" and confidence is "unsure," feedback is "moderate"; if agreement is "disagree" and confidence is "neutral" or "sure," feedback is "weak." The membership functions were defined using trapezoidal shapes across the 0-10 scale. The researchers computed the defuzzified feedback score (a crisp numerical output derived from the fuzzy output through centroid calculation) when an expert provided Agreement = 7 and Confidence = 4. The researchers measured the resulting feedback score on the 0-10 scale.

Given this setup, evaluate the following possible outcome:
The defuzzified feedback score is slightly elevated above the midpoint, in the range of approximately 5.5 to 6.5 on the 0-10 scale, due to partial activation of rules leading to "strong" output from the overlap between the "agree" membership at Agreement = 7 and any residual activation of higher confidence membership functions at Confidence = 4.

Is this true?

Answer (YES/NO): YES